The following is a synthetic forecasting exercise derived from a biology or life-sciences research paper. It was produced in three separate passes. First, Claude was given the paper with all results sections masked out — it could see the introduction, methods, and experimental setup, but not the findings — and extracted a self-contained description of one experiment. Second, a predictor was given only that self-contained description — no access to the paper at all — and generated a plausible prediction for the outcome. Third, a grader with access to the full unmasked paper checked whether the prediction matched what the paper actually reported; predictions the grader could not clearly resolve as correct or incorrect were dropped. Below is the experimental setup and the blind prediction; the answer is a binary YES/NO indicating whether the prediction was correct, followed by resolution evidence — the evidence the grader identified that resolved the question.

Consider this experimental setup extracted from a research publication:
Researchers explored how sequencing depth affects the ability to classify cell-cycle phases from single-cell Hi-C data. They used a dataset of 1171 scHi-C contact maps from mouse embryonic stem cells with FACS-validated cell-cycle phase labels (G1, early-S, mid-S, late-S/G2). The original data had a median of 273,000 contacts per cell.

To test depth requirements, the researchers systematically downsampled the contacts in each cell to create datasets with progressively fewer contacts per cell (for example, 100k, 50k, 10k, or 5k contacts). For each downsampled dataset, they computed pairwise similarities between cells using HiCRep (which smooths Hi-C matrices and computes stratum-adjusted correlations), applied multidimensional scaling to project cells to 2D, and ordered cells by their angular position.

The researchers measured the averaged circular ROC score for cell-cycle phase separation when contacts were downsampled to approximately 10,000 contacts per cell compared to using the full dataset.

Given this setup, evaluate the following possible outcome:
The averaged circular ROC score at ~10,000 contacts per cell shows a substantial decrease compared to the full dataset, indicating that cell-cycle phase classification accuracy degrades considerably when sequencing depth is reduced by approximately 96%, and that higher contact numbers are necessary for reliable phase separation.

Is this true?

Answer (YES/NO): NO